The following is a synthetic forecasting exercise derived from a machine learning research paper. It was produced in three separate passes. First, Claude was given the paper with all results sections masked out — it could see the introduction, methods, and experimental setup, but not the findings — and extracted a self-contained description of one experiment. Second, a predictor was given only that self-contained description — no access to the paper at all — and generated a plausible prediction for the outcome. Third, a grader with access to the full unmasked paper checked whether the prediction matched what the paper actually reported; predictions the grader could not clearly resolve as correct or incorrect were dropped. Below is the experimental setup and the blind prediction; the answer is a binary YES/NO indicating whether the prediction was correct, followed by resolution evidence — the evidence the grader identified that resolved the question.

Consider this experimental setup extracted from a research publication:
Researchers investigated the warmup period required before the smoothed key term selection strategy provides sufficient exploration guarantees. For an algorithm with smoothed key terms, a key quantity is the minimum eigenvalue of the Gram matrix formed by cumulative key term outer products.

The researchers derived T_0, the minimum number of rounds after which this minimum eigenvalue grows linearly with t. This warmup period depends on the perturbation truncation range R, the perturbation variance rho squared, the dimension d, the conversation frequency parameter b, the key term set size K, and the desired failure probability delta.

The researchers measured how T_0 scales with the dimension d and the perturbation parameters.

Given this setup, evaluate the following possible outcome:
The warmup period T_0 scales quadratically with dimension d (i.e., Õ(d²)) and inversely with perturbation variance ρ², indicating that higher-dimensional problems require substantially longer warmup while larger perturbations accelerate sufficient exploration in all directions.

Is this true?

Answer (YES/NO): NO